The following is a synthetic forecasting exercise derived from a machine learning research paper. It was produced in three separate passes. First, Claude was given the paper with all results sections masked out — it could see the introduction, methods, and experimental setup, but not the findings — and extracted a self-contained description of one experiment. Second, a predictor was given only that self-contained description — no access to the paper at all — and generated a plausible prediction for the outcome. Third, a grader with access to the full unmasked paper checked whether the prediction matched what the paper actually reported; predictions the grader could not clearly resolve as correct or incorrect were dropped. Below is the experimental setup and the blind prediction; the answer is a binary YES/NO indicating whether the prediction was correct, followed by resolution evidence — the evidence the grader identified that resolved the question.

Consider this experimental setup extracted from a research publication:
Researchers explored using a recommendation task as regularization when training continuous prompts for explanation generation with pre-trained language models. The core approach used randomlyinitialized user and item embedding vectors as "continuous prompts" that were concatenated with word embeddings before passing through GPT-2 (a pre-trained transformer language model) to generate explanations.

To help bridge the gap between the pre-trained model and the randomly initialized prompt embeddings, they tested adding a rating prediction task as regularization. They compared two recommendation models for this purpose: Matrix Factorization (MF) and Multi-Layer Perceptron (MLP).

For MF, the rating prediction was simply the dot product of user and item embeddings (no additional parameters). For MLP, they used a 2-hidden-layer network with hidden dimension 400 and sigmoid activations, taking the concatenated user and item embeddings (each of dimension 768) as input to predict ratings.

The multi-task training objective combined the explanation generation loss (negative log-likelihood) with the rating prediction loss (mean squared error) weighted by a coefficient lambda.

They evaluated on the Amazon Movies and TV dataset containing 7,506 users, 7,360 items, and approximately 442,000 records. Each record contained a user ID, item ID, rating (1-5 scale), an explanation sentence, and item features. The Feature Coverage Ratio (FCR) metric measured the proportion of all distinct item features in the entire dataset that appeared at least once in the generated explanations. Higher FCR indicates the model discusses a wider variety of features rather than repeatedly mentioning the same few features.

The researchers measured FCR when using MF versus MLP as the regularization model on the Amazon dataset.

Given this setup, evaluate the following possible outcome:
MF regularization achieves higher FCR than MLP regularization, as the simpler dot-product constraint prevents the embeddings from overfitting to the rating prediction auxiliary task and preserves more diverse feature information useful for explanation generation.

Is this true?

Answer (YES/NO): NO